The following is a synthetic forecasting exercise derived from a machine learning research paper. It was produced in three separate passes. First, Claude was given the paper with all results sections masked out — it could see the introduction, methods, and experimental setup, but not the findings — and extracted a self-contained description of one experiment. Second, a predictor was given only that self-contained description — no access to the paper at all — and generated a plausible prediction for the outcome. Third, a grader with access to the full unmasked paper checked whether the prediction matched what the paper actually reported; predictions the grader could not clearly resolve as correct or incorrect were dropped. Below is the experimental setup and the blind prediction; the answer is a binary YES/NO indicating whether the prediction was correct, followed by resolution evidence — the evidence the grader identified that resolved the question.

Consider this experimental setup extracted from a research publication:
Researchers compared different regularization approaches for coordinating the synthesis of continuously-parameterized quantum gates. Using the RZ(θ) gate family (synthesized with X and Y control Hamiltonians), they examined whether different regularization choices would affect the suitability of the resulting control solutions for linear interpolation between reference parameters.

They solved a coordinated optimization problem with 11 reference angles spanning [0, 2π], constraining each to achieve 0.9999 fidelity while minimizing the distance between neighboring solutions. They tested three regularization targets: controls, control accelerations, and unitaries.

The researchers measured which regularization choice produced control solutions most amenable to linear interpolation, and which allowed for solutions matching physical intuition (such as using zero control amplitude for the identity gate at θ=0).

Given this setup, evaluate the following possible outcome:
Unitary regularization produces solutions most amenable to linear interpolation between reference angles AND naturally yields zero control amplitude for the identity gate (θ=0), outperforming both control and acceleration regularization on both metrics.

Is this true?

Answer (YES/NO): NO